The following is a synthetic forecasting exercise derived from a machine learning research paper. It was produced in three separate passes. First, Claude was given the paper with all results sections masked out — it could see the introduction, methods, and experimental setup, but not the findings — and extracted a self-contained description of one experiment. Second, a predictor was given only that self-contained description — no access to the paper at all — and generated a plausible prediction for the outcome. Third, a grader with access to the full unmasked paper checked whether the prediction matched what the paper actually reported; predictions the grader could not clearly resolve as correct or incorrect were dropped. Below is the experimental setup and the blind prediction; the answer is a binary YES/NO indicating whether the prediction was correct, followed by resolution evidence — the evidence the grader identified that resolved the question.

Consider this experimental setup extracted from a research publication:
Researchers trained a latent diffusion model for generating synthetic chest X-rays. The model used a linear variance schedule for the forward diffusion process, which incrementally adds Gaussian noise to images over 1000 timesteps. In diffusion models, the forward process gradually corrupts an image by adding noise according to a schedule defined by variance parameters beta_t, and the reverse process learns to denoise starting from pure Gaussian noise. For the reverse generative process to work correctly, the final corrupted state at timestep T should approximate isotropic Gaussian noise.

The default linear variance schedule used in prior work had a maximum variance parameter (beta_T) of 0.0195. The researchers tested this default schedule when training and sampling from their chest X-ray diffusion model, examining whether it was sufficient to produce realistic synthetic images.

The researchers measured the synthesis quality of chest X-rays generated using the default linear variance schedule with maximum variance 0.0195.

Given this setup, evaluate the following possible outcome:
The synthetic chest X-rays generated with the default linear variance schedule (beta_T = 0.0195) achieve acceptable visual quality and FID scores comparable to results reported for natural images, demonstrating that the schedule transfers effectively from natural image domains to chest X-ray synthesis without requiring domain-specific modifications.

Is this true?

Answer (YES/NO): NO